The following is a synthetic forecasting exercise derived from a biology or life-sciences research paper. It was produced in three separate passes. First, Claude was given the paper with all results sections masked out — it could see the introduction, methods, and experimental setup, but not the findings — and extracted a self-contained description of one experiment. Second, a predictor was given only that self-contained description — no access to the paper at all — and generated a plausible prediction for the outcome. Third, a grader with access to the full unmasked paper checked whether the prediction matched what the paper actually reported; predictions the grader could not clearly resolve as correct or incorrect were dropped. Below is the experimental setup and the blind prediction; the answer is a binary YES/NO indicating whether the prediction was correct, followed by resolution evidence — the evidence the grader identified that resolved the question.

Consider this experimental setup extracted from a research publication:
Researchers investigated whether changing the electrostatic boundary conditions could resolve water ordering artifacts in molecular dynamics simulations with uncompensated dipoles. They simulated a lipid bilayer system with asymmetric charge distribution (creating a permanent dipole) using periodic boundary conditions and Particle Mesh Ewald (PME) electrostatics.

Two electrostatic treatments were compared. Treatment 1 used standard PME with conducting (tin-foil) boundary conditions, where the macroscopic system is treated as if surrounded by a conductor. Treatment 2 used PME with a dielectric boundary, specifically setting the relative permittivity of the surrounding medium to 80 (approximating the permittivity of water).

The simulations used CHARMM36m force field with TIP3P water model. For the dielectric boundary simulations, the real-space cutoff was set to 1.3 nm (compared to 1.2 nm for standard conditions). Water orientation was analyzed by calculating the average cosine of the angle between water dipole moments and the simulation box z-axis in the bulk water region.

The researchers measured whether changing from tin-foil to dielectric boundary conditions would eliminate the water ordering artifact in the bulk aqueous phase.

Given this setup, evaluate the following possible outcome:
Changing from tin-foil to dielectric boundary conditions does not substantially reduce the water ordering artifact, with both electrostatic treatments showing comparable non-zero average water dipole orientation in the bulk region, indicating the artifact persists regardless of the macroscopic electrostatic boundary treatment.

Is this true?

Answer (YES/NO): YES